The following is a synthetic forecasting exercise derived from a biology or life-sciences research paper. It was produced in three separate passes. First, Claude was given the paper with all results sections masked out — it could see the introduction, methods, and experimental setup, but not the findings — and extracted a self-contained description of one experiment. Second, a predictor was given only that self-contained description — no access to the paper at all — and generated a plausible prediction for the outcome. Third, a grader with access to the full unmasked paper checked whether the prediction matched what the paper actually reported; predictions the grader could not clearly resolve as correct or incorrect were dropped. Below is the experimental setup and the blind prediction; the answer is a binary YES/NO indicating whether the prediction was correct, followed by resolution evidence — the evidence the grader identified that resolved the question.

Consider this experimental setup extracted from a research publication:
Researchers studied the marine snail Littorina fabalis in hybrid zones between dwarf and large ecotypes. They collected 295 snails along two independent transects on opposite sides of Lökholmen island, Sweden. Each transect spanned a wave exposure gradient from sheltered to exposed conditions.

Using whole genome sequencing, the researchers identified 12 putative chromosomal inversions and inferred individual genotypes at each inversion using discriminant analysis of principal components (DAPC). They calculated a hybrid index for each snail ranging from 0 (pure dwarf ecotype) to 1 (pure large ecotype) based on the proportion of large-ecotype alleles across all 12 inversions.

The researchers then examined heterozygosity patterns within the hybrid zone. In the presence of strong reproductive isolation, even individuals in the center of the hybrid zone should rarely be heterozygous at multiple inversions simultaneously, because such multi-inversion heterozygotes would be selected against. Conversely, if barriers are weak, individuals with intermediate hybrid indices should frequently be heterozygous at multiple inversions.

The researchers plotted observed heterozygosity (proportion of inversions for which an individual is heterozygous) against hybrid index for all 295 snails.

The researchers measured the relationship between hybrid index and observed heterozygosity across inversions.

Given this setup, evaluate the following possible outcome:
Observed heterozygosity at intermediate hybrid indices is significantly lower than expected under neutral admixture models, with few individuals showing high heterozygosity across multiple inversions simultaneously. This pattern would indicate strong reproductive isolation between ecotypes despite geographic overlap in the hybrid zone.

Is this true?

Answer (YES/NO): NO